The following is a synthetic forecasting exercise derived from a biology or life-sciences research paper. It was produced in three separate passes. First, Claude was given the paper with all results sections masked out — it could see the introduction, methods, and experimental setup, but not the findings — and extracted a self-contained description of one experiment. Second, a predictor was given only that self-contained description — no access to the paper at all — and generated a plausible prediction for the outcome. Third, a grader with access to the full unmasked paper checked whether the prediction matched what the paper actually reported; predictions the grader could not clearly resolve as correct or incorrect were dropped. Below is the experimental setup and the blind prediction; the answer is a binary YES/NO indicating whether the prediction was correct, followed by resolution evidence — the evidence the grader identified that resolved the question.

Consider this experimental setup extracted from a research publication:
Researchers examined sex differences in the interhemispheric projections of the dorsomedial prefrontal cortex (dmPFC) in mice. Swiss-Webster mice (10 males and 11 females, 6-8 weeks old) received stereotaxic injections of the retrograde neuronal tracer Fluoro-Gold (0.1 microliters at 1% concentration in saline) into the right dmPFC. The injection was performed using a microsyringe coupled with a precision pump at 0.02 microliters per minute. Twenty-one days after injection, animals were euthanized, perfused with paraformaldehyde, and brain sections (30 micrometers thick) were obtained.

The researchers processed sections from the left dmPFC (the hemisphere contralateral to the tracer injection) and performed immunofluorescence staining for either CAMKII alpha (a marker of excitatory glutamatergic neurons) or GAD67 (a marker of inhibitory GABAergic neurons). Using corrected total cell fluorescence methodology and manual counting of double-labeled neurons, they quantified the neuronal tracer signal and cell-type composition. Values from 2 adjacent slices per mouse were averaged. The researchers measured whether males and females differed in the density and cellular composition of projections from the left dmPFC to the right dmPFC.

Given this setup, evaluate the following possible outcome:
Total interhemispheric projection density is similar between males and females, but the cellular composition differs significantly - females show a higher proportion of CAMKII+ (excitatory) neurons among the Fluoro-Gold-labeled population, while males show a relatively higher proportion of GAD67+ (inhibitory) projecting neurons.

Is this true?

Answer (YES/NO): NO